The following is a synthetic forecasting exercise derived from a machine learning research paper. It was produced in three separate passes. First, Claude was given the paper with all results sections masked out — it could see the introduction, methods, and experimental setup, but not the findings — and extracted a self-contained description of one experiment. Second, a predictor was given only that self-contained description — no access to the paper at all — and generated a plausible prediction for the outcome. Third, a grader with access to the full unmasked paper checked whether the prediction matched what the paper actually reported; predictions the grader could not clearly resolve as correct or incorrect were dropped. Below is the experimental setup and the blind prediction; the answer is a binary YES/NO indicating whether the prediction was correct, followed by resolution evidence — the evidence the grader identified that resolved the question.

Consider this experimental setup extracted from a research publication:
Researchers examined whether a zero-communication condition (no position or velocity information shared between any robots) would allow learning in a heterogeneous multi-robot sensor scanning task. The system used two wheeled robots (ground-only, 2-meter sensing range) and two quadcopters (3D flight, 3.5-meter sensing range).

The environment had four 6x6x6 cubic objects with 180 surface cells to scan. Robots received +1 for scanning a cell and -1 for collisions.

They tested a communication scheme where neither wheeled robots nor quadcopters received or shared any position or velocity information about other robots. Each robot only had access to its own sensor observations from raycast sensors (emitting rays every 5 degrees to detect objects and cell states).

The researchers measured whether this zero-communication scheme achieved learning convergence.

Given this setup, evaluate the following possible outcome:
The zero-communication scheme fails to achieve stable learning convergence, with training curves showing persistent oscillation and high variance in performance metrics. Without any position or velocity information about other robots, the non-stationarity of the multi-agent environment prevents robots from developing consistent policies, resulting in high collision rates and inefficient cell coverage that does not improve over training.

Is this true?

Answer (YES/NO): YES